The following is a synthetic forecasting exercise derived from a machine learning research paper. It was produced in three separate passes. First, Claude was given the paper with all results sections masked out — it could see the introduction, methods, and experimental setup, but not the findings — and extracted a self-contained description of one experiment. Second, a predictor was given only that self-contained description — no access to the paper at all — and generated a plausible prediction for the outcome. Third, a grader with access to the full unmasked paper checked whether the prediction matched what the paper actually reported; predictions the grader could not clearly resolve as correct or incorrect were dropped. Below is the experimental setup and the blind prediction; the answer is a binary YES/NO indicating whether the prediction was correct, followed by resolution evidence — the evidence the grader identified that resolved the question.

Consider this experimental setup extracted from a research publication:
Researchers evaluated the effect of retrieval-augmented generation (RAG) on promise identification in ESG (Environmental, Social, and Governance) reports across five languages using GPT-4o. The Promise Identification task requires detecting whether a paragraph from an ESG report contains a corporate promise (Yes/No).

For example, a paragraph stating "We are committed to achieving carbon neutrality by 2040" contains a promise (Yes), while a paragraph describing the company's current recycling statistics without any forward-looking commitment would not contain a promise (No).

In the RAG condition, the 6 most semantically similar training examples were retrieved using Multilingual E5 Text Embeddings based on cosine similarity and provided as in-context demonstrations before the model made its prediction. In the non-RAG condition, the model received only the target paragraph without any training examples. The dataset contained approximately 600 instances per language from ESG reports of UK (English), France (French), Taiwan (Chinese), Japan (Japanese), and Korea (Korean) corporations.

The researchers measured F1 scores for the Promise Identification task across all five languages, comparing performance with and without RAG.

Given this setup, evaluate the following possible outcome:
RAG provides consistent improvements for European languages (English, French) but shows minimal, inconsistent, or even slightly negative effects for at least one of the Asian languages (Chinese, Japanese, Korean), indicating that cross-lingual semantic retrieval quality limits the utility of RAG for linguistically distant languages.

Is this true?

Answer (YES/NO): NO